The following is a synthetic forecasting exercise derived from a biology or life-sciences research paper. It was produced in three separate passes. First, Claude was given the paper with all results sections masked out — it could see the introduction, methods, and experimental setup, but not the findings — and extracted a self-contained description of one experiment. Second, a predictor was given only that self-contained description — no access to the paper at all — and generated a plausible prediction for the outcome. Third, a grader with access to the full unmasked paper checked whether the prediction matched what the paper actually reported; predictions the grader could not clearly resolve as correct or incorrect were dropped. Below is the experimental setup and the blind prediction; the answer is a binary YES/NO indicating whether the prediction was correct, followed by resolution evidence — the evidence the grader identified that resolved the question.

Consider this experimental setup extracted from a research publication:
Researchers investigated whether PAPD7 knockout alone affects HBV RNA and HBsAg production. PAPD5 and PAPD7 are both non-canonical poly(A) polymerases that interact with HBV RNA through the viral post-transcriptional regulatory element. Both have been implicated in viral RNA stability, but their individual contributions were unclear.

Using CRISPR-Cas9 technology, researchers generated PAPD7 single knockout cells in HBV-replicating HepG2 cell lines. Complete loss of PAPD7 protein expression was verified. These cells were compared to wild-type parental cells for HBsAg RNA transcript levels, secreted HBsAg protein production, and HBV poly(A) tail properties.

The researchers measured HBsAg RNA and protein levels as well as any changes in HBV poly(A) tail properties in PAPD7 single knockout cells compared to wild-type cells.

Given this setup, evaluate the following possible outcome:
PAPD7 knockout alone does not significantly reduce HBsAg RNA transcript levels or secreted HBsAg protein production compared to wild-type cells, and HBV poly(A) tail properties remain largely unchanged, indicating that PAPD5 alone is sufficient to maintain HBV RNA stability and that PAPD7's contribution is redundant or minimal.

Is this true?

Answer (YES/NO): YES